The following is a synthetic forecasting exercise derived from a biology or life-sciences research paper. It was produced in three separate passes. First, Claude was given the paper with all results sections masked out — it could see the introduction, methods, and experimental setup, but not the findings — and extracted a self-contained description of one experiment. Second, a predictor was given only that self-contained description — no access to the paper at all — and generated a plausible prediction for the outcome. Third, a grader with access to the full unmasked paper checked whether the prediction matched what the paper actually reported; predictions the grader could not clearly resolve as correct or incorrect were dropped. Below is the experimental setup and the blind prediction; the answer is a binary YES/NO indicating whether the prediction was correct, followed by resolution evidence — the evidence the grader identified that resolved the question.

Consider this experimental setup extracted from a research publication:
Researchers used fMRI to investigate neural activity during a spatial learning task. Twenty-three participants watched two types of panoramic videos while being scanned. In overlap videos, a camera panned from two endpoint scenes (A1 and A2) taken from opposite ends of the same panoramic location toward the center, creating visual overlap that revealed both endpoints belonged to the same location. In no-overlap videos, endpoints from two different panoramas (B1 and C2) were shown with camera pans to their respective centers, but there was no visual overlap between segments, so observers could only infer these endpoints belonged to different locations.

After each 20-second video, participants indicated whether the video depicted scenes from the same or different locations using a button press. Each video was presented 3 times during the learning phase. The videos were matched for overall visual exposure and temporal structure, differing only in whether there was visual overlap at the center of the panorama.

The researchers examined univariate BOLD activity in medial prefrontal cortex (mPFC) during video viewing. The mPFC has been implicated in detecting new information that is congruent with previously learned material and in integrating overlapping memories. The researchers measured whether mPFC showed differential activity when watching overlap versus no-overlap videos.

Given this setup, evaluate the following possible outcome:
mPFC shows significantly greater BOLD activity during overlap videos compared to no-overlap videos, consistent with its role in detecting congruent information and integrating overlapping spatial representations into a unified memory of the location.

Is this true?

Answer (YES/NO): YES